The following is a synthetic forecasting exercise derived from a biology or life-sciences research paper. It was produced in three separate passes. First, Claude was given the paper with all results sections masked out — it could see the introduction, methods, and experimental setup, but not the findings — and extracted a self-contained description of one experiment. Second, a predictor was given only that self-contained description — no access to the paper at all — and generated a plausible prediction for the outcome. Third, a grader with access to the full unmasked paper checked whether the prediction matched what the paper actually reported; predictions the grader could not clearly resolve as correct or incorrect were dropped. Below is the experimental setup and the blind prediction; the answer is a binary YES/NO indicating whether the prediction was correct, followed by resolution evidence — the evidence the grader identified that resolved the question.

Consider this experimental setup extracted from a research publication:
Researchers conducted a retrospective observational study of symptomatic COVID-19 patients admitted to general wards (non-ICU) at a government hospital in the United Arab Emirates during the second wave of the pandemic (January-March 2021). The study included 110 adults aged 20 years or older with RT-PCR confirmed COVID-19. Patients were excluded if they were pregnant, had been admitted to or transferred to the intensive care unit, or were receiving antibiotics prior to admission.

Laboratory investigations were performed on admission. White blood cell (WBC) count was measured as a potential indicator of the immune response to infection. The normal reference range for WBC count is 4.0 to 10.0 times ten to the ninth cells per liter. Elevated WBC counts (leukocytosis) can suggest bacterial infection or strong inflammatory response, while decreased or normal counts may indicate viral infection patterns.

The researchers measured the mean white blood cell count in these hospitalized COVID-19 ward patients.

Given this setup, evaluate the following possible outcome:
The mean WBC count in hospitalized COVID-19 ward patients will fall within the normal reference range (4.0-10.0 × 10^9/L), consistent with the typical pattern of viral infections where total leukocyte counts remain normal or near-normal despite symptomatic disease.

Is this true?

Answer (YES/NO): YES